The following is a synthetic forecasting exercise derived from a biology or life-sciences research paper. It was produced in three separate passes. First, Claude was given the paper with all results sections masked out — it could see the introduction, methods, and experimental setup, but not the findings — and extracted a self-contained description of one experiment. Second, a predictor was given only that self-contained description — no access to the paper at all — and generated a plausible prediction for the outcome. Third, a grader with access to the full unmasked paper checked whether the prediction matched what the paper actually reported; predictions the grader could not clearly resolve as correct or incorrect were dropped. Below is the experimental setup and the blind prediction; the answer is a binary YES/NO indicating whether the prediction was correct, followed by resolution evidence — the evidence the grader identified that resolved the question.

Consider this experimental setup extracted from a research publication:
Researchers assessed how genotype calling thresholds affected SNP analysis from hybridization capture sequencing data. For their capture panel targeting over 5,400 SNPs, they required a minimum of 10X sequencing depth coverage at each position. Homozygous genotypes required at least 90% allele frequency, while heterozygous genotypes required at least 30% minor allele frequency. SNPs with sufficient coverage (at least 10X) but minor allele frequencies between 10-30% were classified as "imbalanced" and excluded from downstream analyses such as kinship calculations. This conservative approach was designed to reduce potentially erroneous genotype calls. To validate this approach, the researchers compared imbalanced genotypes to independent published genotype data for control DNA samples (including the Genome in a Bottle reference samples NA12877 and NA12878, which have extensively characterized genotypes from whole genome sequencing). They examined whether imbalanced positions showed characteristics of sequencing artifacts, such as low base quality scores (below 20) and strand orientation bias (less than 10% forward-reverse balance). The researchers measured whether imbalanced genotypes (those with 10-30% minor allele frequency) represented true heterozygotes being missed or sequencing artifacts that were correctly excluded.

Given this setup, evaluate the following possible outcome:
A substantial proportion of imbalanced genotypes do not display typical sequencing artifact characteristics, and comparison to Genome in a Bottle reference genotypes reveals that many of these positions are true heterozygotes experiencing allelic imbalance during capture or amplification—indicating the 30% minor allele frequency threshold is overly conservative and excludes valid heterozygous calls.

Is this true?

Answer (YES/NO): NO